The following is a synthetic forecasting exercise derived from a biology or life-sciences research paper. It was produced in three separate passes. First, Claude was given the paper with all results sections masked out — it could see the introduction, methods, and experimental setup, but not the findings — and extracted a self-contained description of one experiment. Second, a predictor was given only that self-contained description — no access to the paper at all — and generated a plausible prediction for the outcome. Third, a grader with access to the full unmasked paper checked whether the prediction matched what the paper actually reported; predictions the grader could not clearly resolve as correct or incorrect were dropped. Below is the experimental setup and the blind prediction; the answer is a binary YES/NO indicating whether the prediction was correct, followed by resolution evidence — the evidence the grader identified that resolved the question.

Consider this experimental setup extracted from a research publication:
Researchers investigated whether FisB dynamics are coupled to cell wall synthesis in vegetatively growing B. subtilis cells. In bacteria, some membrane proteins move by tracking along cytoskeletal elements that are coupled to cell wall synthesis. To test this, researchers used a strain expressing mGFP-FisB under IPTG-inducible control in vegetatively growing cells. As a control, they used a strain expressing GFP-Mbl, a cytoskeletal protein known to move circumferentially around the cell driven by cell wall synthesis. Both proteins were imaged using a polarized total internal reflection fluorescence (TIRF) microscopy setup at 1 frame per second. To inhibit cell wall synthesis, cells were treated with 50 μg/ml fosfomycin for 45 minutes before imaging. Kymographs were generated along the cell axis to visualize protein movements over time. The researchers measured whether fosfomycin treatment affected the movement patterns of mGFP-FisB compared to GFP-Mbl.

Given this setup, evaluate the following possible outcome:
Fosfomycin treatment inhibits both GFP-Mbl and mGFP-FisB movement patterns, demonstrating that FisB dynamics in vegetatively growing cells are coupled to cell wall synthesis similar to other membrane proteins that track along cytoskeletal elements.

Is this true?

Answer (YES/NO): NO